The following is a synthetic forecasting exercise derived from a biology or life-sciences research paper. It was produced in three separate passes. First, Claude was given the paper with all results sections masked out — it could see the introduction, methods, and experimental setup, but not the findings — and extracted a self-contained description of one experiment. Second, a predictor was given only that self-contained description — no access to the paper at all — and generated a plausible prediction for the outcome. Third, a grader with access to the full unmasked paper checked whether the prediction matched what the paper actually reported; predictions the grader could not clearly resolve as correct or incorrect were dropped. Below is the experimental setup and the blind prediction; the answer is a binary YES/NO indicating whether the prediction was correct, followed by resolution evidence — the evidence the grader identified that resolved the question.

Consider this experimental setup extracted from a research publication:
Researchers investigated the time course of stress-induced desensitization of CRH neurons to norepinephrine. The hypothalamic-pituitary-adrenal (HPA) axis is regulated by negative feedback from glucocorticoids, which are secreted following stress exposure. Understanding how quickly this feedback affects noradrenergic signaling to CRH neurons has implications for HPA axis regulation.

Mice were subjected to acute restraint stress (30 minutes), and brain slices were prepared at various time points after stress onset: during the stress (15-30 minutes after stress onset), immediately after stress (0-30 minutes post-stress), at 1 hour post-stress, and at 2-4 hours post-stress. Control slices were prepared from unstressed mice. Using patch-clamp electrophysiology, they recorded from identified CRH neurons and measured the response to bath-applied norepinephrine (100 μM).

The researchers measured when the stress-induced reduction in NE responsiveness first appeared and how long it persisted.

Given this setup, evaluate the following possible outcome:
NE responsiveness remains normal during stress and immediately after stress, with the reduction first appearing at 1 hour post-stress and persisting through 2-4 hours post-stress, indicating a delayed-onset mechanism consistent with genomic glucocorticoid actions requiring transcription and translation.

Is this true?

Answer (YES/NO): NO